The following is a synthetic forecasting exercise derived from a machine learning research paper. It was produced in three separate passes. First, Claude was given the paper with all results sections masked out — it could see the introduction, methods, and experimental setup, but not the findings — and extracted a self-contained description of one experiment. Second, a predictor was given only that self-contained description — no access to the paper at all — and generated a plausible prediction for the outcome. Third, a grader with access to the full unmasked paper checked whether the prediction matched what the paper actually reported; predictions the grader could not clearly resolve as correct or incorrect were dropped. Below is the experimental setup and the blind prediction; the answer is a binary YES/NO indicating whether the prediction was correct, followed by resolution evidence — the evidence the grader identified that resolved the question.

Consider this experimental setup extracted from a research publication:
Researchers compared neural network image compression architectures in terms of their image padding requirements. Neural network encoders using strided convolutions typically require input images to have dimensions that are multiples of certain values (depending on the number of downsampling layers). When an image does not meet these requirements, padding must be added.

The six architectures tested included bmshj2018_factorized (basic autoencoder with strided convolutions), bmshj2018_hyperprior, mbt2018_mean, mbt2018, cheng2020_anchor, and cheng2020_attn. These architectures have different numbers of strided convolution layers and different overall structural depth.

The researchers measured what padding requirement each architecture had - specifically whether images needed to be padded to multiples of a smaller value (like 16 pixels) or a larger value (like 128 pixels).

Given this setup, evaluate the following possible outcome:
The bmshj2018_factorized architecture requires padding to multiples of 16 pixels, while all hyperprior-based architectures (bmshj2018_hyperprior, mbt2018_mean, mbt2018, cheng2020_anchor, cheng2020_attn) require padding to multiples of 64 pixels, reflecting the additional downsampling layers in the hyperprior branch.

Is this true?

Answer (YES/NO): NO